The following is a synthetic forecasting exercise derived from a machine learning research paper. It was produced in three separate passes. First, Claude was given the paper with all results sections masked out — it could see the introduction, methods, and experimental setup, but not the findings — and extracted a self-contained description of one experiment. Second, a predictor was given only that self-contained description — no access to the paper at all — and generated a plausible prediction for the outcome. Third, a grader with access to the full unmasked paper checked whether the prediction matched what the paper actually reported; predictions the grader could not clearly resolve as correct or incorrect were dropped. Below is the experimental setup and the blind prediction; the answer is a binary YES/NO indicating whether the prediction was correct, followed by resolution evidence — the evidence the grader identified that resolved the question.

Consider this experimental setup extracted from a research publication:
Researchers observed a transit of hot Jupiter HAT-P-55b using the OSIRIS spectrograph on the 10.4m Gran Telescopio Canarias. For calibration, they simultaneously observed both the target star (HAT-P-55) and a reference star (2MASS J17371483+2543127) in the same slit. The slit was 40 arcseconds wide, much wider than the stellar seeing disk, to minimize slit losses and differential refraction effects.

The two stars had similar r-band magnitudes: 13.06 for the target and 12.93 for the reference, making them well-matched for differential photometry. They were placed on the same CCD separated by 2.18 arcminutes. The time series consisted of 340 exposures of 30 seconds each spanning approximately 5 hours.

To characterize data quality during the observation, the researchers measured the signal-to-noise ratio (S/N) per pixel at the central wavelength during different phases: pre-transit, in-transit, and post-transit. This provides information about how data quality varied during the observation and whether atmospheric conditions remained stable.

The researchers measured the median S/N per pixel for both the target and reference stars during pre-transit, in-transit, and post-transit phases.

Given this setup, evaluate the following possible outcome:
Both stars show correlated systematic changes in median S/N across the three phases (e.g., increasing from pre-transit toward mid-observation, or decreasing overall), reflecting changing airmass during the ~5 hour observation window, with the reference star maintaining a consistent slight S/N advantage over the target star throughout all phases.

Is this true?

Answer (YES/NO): YES